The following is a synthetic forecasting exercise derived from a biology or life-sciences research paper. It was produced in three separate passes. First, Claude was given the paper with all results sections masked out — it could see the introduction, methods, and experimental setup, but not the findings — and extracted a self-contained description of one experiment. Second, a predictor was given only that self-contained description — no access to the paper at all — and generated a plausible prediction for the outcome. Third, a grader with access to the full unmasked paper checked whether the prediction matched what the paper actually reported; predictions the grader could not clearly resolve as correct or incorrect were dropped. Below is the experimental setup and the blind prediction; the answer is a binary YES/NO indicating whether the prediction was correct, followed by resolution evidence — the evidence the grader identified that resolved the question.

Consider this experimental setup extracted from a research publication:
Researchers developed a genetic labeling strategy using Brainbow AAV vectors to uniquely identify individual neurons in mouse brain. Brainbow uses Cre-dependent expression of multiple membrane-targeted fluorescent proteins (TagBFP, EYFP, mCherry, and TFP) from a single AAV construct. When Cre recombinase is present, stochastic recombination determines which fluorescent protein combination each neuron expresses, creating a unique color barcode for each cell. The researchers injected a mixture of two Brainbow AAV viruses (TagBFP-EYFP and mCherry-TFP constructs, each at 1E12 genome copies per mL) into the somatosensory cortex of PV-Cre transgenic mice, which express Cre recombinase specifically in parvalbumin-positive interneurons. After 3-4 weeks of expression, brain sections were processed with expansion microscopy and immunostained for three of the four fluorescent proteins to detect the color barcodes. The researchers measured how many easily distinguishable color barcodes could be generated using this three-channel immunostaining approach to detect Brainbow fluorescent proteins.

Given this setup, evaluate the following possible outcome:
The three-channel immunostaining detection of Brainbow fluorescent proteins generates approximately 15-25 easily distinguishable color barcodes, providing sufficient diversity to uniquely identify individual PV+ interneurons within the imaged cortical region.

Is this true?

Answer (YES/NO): YES